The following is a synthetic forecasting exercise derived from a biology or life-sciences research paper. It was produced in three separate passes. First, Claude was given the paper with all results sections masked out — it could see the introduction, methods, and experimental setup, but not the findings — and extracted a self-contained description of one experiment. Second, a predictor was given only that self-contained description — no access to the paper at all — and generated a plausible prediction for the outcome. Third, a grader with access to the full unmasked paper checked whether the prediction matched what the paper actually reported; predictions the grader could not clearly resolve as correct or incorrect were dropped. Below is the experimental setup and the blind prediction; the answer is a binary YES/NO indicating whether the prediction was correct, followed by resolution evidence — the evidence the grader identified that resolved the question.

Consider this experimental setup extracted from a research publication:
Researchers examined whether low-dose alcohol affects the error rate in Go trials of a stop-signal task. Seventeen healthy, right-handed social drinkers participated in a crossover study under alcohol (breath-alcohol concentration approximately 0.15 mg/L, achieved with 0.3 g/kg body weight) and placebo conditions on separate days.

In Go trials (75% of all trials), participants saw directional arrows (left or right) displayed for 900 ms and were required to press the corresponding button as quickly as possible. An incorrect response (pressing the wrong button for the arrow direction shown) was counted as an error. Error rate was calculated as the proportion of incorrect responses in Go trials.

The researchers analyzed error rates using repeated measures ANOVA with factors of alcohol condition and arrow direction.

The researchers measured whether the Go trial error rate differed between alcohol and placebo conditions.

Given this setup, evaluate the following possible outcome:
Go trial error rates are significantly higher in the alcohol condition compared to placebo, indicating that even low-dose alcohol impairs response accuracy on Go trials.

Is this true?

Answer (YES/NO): NO